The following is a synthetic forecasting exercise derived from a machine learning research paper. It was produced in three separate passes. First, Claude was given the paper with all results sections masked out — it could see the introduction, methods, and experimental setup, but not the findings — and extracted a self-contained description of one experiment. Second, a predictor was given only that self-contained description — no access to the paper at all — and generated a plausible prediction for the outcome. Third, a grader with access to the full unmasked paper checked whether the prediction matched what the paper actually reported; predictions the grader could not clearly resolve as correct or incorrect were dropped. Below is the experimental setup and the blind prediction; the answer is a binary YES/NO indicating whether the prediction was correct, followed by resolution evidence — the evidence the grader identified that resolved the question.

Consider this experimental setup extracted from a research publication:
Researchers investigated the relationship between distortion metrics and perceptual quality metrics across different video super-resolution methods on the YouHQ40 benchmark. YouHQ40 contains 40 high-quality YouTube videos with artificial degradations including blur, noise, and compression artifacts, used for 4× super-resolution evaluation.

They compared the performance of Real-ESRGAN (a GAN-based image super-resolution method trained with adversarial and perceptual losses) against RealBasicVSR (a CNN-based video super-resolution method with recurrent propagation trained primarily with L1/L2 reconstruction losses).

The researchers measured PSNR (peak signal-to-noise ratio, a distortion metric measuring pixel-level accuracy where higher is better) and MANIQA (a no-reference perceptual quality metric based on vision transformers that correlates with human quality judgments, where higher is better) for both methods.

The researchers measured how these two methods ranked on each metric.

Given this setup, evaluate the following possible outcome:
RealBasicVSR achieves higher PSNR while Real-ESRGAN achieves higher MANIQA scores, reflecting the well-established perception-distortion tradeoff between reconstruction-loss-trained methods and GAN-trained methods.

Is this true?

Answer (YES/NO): NO